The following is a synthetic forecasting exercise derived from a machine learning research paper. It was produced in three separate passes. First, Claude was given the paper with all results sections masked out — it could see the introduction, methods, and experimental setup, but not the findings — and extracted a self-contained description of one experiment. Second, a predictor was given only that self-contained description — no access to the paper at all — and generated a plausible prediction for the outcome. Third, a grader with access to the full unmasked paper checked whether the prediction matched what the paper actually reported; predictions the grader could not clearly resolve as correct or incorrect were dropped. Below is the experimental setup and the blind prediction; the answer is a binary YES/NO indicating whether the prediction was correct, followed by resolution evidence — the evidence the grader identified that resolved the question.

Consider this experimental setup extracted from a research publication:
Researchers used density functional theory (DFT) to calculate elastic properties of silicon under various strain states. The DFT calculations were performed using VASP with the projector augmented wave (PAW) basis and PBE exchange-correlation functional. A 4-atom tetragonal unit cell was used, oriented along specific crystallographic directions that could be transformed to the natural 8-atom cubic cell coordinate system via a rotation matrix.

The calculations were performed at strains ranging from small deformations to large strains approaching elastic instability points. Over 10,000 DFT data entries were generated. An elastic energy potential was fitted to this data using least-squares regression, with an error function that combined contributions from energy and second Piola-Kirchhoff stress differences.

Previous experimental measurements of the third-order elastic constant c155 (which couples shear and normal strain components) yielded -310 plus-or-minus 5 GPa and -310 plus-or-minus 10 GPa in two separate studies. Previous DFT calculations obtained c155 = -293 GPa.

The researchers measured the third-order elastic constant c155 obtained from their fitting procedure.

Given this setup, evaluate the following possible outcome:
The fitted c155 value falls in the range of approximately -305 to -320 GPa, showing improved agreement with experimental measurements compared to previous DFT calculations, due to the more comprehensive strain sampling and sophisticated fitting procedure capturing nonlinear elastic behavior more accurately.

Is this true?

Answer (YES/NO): NO